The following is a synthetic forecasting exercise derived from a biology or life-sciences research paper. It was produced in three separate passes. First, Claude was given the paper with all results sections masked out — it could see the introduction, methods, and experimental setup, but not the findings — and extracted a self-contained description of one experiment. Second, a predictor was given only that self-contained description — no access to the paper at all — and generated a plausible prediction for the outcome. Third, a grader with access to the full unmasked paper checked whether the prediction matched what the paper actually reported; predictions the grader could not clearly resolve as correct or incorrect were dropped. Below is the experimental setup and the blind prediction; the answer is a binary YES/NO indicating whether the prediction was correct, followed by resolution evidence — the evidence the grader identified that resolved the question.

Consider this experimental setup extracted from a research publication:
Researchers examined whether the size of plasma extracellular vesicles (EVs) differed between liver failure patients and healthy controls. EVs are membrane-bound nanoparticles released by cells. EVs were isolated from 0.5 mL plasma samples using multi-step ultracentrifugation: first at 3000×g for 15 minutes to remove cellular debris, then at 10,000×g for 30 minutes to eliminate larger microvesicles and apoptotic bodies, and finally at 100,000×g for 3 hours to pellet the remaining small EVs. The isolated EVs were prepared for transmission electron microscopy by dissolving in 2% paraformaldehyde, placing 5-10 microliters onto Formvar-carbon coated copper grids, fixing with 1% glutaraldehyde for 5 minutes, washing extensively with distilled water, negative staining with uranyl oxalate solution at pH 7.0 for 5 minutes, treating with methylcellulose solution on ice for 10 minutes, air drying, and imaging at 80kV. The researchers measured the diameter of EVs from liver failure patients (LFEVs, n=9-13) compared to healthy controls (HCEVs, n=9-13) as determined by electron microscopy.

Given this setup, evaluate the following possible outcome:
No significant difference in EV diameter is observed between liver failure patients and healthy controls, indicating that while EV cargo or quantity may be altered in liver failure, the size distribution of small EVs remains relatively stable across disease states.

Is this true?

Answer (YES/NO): YES